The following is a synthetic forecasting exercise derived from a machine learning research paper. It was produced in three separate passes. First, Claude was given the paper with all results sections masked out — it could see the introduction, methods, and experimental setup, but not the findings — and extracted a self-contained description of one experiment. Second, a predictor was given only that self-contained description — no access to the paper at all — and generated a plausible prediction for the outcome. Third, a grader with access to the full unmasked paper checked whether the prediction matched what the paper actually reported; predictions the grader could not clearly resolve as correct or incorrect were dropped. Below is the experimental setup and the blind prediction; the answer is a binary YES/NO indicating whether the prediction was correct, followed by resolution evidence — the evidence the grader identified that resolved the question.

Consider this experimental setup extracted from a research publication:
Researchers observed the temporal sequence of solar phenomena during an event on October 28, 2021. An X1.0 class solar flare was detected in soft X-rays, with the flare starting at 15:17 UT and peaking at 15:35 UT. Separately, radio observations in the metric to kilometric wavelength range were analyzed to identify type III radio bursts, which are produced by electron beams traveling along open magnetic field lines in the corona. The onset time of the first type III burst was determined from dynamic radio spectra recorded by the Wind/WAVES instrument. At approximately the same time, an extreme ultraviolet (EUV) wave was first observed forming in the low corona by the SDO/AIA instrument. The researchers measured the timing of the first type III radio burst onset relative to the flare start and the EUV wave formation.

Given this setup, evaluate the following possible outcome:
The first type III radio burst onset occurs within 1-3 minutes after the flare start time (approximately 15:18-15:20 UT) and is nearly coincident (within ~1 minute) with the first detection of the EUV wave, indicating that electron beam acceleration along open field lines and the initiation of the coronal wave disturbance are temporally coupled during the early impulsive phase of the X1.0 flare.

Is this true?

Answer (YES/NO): NO